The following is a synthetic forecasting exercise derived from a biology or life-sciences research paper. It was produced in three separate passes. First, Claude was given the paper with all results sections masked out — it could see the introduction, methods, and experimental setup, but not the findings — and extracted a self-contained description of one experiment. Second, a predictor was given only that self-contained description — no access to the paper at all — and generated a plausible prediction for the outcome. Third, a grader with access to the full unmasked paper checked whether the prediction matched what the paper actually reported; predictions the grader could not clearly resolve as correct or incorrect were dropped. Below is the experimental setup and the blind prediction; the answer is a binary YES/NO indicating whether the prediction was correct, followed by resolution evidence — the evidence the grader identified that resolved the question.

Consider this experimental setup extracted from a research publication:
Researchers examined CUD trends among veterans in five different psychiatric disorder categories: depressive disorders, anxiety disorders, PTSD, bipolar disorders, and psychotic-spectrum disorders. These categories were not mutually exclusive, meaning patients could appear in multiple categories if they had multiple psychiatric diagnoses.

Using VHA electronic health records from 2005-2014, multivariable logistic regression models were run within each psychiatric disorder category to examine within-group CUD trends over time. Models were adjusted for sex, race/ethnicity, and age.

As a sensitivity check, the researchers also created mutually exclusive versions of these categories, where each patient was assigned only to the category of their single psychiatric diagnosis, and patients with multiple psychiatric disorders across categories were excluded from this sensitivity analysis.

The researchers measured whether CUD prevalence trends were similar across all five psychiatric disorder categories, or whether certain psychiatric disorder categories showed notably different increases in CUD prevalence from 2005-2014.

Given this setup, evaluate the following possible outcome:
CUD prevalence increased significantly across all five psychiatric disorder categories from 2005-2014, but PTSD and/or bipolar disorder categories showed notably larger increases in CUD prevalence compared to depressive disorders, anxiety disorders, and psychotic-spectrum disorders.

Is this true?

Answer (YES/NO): NO